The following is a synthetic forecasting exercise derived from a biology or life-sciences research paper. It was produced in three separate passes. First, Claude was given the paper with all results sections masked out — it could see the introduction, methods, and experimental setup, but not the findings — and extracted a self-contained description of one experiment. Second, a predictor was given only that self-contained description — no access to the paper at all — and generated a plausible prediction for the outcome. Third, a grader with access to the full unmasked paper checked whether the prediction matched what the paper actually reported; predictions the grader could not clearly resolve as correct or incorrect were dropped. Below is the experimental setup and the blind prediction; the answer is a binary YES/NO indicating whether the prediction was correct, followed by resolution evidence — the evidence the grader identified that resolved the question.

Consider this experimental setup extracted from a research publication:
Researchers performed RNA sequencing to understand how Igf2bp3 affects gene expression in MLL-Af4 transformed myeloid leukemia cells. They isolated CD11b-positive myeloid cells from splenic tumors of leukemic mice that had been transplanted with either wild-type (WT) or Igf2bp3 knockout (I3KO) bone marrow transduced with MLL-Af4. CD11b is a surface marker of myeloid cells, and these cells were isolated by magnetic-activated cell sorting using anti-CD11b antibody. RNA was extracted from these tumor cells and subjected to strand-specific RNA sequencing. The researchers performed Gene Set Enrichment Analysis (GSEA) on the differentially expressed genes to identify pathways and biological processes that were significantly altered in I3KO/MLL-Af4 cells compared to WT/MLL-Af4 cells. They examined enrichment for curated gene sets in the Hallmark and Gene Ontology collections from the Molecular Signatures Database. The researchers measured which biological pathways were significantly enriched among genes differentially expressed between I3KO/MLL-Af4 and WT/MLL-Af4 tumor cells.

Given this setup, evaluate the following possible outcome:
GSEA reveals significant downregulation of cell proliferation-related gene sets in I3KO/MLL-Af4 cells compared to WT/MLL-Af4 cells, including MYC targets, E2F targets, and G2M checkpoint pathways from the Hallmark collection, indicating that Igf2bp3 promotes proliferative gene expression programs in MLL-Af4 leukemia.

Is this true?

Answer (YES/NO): NO